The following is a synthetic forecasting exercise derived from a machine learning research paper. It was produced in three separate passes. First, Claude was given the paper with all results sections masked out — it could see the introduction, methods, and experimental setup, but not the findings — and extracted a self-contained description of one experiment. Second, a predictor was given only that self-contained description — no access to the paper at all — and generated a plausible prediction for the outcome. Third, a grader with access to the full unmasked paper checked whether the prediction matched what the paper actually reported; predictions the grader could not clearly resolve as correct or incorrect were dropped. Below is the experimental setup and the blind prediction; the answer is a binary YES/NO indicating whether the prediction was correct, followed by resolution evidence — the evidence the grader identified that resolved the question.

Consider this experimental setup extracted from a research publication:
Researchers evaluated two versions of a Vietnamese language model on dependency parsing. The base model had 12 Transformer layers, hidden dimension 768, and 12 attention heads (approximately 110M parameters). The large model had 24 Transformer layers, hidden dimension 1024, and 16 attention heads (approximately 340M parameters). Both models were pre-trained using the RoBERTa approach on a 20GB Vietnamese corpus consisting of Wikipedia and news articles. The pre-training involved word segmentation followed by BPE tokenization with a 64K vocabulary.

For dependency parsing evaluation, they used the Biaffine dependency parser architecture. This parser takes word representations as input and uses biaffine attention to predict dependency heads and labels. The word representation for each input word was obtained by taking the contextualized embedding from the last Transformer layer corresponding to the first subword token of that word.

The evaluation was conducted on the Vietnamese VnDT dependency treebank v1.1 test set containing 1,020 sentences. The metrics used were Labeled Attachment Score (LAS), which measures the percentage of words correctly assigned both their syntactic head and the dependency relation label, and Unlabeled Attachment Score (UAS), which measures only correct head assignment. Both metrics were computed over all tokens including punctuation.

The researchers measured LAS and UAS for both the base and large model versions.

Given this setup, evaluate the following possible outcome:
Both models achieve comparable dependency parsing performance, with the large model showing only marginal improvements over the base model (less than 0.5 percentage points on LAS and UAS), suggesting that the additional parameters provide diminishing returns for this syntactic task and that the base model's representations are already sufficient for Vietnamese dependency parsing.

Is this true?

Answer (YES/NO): NO